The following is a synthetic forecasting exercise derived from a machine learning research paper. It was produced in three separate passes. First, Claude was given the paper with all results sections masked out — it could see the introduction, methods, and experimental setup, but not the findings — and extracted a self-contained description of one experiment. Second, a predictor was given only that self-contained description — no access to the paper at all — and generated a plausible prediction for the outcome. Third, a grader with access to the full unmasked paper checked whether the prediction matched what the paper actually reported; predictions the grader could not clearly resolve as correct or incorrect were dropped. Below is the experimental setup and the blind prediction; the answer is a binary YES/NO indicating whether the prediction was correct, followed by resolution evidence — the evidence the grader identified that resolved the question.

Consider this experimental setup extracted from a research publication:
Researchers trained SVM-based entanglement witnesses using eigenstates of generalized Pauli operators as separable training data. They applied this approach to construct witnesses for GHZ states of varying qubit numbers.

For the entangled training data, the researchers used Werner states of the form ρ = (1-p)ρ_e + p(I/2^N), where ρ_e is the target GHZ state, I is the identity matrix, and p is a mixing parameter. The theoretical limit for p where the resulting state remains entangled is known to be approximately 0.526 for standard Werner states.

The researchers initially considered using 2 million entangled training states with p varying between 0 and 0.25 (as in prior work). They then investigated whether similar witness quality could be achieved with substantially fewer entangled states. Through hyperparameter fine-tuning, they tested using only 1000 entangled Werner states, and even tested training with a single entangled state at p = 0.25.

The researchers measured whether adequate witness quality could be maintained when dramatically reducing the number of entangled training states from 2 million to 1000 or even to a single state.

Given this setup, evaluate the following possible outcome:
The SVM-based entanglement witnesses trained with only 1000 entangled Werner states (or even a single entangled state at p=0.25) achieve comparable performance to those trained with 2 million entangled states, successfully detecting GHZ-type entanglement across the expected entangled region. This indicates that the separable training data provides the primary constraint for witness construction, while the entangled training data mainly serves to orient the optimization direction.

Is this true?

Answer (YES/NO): YES